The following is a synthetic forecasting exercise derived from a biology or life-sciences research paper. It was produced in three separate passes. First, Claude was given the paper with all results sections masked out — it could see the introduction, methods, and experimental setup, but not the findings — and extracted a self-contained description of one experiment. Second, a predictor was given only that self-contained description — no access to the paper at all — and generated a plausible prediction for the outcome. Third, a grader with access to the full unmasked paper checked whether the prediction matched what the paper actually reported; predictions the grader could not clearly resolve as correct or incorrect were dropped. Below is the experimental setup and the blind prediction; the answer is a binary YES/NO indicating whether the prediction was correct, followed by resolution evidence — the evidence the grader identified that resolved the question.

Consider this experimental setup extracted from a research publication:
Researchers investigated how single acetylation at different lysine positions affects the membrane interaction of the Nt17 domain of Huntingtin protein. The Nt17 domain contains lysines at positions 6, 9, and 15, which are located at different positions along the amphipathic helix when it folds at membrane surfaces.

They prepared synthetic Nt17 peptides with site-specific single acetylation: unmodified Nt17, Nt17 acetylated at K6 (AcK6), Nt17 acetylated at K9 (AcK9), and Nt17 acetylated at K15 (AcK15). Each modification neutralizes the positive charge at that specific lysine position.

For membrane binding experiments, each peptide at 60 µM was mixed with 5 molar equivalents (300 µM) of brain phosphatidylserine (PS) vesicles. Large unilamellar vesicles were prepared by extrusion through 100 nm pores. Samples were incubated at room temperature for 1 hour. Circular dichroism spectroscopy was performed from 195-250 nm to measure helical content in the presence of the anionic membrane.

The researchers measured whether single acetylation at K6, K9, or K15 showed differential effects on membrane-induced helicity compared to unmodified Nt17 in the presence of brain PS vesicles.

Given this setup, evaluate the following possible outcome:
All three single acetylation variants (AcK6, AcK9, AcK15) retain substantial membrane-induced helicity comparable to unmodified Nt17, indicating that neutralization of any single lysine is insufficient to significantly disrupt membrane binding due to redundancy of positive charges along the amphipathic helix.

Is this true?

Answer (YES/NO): NO